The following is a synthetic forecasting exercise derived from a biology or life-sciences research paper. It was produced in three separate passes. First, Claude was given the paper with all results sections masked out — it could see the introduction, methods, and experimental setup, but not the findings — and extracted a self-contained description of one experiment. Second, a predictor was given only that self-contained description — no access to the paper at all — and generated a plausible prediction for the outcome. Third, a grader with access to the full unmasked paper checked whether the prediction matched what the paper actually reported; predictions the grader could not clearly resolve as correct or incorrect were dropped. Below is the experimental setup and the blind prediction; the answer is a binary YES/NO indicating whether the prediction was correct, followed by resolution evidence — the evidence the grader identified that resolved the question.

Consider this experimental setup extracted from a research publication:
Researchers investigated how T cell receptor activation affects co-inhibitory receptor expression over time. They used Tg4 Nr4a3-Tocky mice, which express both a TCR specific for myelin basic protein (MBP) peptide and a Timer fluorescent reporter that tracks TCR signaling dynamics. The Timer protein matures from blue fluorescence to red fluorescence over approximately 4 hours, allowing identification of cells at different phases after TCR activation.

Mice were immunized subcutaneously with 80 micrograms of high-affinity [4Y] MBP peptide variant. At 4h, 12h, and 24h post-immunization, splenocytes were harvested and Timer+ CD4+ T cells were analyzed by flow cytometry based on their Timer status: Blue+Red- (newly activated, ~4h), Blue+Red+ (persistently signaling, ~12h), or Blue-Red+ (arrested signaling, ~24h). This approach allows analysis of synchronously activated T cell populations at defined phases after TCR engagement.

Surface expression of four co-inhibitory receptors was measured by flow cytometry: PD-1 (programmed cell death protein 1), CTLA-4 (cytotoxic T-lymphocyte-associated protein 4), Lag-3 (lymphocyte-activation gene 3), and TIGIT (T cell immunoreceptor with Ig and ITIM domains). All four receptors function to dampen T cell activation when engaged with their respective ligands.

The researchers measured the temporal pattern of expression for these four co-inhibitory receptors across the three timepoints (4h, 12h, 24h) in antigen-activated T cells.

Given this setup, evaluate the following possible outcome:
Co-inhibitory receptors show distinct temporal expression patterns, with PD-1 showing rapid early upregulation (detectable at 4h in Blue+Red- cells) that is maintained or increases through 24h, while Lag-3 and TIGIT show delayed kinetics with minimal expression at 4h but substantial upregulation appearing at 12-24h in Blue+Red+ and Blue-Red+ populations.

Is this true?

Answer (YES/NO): NO